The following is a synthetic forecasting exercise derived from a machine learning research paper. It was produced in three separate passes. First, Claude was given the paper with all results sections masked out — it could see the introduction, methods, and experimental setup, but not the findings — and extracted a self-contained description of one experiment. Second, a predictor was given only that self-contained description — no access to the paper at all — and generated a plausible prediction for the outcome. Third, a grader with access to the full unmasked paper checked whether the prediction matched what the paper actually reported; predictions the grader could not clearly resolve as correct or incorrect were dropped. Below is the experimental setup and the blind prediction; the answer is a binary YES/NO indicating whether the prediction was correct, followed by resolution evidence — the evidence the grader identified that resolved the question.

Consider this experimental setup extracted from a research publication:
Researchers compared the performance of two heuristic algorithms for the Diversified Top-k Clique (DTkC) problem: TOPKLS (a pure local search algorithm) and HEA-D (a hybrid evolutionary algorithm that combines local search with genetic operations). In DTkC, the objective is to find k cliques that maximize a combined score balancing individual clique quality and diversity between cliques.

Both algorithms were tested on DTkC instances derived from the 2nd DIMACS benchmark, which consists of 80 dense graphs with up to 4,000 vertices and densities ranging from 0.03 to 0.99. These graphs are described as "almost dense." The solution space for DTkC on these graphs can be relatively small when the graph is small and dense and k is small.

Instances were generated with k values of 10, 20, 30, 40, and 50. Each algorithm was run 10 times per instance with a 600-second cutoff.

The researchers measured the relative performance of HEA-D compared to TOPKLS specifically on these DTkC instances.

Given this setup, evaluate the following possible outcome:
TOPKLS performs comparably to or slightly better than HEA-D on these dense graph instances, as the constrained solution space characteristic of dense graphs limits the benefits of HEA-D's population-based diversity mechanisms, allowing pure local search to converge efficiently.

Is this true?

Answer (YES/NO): NO